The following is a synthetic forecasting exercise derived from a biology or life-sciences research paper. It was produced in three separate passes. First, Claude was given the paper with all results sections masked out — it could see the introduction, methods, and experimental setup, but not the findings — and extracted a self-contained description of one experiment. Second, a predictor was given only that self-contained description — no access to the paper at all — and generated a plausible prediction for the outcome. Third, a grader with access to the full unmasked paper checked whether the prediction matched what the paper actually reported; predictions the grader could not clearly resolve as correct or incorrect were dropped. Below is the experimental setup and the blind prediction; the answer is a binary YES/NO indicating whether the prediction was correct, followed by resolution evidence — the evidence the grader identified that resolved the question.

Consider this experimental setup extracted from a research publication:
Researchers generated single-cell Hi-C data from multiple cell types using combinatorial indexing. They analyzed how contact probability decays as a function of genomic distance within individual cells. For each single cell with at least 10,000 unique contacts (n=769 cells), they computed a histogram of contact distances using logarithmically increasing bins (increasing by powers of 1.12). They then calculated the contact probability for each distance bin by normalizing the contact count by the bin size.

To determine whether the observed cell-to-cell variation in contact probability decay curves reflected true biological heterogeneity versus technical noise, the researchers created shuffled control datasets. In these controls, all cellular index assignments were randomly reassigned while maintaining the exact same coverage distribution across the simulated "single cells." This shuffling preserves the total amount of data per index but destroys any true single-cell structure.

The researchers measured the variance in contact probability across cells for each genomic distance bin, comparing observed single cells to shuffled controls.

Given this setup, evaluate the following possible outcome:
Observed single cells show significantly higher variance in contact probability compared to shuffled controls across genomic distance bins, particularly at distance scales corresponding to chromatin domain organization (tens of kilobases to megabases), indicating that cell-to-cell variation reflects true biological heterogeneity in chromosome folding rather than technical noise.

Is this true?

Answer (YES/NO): YES